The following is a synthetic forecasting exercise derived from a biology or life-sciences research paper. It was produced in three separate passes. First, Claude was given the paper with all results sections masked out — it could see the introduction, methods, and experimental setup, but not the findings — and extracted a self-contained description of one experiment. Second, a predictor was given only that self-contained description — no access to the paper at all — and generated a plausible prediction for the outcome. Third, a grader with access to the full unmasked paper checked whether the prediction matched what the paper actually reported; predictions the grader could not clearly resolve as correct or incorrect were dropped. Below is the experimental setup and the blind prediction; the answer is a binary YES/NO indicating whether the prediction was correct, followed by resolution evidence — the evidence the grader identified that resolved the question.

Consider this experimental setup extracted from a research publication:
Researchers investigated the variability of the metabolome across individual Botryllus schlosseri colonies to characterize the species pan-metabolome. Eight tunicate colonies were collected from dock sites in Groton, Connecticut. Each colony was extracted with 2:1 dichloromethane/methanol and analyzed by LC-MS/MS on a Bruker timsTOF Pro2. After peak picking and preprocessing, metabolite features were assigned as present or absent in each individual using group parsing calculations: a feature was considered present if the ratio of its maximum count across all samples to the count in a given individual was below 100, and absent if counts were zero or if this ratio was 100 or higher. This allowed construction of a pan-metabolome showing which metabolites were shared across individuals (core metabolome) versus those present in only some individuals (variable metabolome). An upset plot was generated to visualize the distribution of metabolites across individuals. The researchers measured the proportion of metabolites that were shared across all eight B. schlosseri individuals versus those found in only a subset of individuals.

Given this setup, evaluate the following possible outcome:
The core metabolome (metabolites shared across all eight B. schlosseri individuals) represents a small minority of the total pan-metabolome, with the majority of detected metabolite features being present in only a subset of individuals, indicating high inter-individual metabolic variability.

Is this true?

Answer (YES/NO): NO